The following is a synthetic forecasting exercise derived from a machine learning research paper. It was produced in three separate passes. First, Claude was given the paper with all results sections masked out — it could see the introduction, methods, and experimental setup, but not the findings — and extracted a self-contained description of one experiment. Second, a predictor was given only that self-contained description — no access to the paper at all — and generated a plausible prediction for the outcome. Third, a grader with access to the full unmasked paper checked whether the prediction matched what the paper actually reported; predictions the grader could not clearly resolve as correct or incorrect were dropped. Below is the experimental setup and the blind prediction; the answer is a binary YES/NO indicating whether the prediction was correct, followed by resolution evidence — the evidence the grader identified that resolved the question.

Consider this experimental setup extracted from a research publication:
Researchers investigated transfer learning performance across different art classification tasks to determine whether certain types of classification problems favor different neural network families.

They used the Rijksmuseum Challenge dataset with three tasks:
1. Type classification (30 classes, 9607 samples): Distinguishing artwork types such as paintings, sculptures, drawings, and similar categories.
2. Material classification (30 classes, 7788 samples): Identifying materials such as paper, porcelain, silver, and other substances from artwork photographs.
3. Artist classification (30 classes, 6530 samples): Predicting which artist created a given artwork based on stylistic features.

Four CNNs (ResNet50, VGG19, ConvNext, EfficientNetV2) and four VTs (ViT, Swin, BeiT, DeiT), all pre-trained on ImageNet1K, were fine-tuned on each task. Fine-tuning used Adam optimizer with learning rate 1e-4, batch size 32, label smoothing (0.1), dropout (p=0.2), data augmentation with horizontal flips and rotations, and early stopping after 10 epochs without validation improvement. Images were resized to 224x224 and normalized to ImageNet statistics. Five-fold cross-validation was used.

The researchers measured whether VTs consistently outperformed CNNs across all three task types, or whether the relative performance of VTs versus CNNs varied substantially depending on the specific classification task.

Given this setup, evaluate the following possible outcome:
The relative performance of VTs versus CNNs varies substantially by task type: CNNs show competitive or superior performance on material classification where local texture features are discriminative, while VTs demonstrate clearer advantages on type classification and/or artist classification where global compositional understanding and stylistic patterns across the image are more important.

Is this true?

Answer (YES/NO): NO